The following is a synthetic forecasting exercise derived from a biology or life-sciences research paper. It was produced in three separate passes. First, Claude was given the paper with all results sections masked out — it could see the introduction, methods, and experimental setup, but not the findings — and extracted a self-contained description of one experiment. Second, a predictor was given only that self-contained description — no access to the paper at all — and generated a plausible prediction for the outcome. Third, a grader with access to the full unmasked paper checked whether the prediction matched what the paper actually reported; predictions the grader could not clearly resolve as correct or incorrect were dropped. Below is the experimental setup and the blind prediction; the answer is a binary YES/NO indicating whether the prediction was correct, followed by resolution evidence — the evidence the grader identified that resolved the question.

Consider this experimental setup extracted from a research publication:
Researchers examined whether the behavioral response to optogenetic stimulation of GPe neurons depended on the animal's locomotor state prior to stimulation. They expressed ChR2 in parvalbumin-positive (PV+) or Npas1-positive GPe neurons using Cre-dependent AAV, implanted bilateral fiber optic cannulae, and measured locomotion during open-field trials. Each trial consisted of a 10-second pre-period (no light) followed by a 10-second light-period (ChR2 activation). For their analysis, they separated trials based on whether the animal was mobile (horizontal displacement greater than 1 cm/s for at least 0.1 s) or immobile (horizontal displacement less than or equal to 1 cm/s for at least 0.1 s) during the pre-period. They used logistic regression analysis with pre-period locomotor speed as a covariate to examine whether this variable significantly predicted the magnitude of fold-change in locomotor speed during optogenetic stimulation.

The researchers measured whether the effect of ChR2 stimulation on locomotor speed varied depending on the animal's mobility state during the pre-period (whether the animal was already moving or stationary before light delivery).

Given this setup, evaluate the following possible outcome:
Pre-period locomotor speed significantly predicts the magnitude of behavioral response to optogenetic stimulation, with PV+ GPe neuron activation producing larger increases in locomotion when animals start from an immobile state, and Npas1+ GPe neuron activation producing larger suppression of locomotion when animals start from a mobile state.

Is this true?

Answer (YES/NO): YES